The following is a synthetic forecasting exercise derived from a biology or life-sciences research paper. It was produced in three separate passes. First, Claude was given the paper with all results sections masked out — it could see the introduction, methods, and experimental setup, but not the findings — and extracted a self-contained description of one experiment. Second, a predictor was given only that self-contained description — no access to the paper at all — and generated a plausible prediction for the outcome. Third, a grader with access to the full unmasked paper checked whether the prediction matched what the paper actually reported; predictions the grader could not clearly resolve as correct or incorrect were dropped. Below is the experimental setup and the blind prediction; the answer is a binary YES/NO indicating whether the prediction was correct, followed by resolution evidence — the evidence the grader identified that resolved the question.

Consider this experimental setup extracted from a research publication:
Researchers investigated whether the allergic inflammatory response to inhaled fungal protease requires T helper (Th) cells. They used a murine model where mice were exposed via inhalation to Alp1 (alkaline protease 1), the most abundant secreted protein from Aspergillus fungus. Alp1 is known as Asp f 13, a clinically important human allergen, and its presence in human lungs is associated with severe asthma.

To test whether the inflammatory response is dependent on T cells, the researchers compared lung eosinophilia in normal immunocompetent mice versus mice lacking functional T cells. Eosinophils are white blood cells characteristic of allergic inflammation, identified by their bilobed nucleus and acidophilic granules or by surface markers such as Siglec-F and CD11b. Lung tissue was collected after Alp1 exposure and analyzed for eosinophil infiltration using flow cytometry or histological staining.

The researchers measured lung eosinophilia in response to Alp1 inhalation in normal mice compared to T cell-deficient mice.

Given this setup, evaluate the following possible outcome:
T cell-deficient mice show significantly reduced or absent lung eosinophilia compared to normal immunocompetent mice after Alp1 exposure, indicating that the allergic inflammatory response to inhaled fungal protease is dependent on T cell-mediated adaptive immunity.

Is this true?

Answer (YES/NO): YES